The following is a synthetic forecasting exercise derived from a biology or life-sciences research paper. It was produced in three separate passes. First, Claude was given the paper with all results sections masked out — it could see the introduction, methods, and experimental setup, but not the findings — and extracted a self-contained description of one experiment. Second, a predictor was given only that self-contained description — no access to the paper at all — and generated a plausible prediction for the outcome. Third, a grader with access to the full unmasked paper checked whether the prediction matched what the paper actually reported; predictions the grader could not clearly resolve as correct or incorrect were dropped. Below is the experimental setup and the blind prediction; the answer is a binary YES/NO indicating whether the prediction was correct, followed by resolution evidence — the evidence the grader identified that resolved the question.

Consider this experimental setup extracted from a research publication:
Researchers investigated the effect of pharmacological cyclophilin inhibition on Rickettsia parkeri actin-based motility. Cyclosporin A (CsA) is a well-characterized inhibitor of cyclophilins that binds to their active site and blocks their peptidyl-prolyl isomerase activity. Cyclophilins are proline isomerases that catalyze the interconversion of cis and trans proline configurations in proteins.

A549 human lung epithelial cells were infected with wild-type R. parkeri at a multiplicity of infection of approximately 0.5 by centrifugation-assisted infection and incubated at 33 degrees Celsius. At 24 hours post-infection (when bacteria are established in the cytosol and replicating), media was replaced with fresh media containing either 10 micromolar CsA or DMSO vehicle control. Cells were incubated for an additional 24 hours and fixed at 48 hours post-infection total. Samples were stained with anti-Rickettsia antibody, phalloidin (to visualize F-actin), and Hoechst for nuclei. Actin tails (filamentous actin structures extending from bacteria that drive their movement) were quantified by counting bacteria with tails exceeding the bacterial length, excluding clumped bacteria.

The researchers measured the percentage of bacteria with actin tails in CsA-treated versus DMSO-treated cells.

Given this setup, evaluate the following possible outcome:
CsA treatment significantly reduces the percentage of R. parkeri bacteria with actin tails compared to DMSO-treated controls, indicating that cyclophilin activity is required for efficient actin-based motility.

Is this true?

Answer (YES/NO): YES